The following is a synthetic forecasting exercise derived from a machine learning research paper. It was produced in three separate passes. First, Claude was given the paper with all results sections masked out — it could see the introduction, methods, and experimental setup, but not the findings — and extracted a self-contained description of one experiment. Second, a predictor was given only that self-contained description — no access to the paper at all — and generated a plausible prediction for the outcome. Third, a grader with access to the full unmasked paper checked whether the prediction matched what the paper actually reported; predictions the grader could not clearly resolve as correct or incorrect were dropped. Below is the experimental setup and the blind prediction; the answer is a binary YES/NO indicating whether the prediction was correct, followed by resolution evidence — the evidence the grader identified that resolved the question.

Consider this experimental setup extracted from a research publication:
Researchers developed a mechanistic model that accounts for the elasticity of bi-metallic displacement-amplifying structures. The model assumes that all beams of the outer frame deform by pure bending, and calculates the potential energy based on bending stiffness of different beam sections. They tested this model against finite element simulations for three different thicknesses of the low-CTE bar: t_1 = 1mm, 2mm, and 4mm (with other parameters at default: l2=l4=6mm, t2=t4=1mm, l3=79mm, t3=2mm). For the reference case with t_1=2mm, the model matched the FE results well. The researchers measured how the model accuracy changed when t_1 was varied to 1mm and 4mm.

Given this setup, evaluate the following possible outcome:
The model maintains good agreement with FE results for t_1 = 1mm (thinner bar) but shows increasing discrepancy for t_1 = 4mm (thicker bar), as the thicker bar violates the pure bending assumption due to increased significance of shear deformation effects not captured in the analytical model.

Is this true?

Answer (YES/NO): NO